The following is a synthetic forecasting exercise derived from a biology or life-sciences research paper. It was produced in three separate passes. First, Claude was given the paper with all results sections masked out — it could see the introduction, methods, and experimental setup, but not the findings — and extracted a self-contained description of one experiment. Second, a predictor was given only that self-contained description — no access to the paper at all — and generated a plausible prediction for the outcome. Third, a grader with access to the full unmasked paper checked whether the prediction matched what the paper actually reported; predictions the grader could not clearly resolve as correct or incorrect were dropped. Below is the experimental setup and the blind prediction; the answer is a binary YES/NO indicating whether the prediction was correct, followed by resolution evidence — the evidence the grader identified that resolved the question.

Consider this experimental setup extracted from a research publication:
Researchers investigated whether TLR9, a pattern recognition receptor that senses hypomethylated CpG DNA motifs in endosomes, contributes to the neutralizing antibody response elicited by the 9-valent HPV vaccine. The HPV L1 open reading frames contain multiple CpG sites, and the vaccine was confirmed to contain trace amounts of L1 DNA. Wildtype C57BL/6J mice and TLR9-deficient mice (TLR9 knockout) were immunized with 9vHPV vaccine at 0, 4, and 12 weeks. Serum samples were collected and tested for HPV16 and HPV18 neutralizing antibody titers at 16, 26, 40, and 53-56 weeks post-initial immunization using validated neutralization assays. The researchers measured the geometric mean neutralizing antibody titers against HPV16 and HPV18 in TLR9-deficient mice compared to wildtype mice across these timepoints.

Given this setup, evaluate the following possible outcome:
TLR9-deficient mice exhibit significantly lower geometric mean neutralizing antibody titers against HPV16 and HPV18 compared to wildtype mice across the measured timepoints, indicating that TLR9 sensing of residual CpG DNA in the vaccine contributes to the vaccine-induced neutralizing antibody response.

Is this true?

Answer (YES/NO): NO